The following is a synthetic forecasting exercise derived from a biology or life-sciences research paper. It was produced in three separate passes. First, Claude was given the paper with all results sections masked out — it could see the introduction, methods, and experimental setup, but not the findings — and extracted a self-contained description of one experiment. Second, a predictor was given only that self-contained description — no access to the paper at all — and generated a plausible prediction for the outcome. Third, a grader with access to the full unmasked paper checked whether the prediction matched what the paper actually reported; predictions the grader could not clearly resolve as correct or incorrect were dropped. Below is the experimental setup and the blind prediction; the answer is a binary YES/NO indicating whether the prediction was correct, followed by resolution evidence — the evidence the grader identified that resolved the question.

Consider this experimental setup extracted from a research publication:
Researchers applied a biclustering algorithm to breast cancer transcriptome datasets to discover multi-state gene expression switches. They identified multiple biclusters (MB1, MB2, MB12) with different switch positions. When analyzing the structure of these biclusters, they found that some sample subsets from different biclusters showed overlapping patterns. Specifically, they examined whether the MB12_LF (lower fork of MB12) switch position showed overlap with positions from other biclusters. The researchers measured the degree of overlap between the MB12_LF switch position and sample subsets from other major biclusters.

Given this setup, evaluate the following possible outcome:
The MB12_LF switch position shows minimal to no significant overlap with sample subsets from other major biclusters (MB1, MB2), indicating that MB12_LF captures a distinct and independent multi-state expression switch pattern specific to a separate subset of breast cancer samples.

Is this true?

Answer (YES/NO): NO